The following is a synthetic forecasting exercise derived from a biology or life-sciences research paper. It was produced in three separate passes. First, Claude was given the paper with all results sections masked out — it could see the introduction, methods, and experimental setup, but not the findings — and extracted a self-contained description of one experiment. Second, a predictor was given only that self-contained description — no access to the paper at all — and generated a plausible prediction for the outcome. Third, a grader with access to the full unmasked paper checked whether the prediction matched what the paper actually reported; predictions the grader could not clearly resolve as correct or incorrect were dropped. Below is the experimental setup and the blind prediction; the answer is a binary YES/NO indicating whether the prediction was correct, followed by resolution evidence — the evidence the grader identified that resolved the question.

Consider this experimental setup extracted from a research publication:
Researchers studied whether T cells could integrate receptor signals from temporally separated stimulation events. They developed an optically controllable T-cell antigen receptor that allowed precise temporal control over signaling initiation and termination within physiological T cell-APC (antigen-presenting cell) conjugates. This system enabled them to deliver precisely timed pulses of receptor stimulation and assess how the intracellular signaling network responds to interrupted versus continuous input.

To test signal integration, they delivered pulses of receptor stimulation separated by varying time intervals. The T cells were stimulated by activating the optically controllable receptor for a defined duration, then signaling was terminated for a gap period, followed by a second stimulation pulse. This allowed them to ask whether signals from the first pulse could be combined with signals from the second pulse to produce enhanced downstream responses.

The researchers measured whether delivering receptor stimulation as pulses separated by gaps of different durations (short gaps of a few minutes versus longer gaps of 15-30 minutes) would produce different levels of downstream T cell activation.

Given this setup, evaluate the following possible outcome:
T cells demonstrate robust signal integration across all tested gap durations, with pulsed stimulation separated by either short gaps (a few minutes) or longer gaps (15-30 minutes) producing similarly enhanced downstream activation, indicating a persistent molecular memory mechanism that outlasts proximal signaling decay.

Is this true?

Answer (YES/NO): NO